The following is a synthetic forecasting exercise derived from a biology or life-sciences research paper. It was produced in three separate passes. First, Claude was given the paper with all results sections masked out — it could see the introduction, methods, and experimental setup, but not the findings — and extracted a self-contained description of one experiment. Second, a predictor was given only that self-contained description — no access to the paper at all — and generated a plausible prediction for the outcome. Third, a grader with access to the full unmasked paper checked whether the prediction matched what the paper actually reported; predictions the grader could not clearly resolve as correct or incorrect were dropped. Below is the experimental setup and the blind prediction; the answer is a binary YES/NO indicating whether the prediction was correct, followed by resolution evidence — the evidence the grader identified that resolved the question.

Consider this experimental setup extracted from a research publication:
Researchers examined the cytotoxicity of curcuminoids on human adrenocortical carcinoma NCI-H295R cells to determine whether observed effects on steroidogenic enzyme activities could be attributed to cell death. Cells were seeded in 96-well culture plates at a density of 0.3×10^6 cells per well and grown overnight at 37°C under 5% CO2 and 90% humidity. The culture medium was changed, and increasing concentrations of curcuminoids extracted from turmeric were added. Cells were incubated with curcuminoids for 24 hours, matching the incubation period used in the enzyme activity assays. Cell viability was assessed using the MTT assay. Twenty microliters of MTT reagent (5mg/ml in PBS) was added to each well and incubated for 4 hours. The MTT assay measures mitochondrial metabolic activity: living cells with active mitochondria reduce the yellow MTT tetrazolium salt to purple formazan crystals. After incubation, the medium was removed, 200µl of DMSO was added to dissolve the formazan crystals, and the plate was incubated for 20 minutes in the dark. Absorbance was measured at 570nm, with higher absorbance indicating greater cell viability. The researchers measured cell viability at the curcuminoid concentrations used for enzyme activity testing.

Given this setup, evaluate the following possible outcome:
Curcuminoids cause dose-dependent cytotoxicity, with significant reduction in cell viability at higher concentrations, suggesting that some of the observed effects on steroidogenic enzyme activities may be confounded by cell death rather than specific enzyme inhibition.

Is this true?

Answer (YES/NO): NO